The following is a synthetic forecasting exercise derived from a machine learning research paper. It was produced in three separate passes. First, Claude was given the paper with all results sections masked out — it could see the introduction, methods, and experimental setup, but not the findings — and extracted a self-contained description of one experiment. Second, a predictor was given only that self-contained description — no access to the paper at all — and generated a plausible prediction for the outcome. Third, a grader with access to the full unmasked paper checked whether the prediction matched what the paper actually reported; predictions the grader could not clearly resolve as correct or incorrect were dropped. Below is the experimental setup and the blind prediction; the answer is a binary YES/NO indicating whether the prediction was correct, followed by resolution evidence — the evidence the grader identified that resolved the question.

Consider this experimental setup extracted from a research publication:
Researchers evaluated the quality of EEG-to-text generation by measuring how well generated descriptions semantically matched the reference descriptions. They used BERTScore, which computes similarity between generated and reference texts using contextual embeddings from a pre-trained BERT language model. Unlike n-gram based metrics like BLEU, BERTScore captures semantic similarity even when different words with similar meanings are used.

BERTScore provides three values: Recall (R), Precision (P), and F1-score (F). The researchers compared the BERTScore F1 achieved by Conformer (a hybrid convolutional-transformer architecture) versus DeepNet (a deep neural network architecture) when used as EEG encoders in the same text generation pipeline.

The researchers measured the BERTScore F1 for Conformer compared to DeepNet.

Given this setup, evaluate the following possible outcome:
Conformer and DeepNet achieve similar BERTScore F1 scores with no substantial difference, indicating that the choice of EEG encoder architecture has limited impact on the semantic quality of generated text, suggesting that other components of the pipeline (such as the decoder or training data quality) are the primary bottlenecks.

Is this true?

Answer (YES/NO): NO